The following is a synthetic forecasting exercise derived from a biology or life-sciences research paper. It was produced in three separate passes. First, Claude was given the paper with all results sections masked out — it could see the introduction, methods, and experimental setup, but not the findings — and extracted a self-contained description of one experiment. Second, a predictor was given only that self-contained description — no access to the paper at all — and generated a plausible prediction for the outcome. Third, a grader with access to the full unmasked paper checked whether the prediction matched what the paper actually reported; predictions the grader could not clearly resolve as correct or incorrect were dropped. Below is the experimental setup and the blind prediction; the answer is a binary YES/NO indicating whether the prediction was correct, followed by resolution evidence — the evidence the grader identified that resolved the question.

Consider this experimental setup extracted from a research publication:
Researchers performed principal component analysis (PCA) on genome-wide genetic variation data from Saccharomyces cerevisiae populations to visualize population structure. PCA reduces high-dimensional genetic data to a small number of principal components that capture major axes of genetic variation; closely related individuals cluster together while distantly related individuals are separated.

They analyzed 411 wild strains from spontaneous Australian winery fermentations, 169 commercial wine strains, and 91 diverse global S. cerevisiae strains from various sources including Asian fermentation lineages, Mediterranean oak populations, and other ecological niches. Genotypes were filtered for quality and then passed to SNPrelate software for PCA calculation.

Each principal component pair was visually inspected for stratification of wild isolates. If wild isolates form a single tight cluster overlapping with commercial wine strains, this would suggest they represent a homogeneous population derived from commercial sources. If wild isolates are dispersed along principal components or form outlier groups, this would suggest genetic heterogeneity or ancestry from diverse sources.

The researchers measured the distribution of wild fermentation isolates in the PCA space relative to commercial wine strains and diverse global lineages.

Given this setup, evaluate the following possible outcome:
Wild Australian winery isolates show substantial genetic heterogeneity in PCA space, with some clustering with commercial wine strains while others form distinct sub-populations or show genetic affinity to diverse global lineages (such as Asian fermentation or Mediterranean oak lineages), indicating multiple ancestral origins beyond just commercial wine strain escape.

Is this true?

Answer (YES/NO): YES